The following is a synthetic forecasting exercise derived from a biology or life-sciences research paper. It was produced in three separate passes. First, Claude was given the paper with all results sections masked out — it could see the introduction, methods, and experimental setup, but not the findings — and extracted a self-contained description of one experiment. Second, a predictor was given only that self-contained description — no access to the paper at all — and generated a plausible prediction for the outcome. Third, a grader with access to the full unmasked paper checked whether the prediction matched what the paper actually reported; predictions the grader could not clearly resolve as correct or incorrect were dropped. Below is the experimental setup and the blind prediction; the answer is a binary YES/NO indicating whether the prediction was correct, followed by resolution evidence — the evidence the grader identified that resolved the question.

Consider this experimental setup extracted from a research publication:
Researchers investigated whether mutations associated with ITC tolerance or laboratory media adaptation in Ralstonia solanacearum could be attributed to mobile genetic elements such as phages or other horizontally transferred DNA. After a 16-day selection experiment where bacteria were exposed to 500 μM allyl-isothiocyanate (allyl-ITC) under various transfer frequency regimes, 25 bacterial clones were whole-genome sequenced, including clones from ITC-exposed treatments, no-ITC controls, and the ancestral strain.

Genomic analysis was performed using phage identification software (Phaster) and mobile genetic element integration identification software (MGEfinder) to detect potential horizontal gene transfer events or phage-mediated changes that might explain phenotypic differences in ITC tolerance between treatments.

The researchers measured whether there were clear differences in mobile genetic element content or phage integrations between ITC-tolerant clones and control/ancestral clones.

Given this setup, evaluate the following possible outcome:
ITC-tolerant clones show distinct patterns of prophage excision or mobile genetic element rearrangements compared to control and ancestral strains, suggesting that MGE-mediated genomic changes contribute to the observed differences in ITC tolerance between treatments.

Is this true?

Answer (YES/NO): NO